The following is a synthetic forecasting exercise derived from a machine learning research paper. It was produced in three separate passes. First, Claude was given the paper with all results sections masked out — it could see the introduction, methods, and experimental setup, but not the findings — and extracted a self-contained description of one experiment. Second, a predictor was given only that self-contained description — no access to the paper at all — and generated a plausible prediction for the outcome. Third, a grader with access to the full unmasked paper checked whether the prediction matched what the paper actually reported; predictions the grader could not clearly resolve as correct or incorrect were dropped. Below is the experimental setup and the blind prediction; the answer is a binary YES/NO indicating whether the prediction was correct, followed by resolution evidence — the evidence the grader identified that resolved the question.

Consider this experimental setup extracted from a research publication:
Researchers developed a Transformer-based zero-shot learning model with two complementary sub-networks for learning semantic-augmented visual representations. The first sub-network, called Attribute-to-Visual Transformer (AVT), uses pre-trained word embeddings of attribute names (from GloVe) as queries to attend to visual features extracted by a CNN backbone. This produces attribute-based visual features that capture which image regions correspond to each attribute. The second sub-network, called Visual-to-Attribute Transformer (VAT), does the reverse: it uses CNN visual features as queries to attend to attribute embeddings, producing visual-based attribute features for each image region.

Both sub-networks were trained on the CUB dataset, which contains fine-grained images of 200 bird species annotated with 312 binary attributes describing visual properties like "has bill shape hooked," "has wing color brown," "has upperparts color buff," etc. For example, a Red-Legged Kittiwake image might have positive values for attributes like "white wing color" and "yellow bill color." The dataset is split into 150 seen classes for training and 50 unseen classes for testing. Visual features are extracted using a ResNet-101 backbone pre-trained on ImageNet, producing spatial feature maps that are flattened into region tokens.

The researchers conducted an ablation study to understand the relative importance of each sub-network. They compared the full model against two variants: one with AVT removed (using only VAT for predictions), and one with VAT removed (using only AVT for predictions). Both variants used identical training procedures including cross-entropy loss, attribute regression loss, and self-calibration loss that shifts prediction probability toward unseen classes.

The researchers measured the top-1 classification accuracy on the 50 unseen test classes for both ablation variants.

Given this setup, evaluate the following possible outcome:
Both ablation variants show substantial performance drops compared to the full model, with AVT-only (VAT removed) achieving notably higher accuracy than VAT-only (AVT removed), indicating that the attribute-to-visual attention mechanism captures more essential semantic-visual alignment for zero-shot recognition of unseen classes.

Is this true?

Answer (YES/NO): NO